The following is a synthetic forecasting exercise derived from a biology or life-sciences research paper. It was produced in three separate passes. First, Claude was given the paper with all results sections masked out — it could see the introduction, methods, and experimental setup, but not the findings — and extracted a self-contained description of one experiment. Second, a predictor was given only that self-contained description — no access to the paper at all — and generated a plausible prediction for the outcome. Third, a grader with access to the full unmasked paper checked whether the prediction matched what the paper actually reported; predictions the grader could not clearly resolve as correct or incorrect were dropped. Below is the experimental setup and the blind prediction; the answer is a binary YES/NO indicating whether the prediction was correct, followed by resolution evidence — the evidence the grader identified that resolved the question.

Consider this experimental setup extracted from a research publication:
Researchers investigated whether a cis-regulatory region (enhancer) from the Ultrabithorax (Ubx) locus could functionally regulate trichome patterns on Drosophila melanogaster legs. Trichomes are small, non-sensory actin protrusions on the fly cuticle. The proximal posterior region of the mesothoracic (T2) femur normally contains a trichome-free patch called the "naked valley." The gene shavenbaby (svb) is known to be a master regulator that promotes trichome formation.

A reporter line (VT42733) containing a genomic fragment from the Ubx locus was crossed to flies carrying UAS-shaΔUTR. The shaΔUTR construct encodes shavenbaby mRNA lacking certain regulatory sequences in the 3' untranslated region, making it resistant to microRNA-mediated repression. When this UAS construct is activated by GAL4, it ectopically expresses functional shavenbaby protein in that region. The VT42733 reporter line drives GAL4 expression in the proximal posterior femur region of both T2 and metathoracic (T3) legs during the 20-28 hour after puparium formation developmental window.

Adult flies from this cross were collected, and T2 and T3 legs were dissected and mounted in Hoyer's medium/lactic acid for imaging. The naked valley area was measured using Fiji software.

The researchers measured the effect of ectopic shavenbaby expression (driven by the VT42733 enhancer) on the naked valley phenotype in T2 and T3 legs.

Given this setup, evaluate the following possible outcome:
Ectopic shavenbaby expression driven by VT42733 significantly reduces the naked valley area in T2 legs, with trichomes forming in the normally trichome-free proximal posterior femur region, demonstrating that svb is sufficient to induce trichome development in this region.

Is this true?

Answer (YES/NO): YES